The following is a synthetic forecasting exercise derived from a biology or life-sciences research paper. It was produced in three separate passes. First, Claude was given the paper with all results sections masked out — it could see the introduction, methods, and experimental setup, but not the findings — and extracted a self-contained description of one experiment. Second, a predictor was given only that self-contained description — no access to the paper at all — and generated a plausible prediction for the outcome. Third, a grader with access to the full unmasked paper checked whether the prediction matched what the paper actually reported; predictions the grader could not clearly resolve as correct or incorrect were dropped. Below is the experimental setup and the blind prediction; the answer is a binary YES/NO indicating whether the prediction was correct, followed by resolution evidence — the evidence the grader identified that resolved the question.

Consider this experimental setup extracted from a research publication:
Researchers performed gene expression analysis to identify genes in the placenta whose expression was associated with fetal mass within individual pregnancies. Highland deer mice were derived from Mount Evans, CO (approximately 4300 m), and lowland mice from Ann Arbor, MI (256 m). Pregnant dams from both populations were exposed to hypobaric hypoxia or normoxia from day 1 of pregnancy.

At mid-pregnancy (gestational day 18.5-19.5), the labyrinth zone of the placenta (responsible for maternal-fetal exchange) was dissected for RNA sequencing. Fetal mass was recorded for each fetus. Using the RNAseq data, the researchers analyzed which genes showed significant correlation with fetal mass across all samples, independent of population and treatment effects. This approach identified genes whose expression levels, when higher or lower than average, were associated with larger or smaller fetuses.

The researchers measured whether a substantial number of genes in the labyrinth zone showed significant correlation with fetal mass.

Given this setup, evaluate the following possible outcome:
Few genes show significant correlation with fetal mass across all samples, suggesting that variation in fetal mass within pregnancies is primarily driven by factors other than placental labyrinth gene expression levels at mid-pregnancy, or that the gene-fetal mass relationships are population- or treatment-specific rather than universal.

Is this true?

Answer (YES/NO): NO